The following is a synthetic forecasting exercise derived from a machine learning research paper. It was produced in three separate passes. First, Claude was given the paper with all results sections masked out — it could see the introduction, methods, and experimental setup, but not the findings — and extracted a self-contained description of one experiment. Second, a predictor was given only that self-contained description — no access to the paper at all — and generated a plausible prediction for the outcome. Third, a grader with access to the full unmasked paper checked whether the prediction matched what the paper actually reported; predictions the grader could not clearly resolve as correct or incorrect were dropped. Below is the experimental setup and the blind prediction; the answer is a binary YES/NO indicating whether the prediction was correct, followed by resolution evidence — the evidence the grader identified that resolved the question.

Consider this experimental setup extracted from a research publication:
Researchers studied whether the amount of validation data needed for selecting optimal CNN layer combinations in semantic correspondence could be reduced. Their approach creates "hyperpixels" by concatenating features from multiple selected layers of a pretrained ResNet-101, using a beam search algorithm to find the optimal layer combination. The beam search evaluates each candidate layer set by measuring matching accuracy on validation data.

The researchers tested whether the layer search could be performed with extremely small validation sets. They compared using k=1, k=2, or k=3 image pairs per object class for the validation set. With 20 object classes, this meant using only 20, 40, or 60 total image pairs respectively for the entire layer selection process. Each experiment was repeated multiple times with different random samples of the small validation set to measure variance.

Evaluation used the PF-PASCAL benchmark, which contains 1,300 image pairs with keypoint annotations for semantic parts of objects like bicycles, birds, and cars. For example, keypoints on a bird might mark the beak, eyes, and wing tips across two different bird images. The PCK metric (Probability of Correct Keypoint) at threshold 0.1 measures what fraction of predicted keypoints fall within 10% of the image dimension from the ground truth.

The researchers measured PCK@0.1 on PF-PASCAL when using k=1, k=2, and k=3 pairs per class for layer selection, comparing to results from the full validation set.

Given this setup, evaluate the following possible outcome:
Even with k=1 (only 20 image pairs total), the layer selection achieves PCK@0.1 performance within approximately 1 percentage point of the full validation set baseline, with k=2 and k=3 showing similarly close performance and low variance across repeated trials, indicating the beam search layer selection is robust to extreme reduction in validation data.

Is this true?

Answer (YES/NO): YES